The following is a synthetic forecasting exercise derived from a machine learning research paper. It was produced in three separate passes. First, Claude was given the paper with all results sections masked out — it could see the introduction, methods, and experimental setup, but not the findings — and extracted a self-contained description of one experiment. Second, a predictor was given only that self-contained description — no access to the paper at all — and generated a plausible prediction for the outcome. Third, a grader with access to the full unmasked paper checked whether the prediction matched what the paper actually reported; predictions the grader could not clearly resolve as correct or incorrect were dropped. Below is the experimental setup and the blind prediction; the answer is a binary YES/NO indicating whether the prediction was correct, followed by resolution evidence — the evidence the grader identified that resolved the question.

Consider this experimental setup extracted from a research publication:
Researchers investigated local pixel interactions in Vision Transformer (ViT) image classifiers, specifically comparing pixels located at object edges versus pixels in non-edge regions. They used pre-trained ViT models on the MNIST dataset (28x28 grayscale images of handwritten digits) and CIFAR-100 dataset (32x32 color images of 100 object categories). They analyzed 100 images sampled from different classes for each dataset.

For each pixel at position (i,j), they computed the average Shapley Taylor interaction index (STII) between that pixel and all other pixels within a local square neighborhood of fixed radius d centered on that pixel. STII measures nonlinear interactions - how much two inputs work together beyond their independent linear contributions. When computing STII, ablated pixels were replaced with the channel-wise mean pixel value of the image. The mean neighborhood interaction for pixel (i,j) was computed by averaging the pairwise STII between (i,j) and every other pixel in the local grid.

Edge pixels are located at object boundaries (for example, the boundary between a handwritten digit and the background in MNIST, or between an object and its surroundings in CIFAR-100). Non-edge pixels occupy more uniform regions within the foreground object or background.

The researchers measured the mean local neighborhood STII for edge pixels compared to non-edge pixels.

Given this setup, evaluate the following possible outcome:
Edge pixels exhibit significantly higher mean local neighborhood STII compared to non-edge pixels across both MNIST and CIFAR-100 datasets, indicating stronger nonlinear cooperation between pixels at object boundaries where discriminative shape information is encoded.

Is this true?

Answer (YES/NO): NO